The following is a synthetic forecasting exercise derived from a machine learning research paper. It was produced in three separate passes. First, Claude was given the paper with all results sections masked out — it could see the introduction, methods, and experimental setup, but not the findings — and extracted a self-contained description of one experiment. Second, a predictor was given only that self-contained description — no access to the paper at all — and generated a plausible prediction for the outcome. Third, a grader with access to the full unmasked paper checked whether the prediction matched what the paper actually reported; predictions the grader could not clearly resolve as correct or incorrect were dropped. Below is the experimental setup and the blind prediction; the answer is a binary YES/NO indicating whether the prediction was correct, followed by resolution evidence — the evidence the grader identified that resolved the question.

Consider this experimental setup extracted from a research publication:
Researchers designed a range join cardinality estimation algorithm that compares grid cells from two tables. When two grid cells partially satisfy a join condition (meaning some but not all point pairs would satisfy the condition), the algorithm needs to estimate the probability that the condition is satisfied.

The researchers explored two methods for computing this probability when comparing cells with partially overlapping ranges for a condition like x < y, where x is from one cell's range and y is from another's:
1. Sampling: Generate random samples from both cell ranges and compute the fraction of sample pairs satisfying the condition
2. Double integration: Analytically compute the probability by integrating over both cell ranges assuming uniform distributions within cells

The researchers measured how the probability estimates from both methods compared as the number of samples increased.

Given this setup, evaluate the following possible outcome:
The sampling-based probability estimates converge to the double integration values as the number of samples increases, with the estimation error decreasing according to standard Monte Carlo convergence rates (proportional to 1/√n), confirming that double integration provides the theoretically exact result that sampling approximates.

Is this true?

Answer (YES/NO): NO